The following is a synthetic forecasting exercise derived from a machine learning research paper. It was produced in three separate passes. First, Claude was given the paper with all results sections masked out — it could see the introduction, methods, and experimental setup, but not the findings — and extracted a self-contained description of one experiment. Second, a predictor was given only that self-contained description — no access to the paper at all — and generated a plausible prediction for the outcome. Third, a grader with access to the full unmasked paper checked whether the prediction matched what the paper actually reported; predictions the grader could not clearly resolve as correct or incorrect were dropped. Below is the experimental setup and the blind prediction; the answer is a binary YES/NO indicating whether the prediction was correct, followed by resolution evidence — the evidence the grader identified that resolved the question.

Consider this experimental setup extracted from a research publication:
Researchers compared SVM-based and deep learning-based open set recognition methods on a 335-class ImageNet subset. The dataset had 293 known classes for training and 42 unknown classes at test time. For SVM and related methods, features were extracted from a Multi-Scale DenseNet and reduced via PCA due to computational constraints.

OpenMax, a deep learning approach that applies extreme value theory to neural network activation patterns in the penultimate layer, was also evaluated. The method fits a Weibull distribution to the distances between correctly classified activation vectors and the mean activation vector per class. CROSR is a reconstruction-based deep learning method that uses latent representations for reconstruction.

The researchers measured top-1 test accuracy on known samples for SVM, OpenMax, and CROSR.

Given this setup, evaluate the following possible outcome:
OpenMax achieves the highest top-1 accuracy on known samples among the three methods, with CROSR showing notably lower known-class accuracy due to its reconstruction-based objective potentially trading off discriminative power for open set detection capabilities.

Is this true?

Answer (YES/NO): NO